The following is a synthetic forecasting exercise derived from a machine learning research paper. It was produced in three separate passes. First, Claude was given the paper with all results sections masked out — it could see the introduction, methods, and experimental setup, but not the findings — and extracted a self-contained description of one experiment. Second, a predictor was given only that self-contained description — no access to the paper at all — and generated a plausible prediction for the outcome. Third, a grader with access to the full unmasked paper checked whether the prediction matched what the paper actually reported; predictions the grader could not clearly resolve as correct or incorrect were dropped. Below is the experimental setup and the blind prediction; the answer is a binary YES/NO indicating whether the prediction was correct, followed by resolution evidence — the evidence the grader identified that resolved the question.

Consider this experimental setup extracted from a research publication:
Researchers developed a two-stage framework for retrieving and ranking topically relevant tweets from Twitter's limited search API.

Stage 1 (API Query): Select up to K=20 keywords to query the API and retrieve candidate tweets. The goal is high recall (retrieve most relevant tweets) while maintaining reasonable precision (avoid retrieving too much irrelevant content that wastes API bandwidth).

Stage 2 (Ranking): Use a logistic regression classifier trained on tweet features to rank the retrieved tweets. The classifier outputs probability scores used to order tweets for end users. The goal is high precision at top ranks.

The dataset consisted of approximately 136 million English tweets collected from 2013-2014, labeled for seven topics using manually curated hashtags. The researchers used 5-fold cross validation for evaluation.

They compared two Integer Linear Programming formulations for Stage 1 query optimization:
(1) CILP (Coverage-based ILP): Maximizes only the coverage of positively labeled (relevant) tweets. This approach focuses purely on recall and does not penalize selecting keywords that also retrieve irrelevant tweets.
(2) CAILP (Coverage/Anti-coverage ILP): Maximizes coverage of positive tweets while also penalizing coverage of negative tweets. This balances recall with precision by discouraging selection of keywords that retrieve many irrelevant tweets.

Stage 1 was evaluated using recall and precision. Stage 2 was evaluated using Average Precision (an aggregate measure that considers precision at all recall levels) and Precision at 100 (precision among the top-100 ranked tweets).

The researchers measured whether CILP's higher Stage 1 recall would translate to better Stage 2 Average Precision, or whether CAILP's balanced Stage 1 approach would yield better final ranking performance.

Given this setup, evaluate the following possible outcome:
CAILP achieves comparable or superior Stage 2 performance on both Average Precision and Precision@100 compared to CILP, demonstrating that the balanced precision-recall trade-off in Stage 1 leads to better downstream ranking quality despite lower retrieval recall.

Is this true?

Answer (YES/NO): NO